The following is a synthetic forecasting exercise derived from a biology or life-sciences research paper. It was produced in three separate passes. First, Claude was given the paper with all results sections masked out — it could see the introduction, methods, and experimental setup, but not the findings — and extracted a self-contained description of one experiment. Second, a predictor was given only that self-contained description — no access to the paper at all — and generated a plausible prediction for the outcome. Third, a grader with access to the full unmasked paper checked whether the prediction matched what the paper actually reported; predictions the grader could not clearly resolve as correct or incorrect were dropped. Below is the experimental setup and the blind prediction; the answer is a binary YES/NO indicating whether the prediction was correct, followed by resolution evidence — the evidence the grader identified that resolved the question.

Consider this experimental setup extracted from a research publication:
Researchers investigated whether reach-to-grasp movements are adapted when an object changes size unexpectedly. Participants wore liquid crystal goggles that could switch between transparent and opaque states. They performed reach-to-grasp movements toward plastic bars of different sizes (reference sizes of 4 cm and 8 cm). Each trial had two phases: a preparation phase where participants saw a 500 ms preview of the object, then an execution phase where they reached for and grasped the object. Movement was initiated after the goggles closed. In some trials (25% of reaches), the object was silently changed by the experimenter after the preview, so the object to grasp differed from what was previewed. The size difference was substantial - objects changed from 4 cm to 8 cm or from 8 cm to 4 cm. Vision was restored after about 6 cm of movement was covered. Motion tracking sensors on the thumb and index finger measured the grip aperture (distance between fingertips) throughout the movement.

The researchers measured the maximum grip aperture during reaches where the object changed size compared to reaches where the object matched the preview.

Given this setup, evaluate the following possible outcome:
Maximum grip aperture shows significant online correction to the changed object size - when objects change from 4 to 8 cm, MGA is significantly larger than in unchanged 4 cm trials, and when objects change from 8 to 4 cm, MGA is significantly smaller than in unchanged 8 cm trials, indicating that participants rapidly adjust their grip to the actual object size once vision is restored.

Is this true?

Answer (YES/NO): YES